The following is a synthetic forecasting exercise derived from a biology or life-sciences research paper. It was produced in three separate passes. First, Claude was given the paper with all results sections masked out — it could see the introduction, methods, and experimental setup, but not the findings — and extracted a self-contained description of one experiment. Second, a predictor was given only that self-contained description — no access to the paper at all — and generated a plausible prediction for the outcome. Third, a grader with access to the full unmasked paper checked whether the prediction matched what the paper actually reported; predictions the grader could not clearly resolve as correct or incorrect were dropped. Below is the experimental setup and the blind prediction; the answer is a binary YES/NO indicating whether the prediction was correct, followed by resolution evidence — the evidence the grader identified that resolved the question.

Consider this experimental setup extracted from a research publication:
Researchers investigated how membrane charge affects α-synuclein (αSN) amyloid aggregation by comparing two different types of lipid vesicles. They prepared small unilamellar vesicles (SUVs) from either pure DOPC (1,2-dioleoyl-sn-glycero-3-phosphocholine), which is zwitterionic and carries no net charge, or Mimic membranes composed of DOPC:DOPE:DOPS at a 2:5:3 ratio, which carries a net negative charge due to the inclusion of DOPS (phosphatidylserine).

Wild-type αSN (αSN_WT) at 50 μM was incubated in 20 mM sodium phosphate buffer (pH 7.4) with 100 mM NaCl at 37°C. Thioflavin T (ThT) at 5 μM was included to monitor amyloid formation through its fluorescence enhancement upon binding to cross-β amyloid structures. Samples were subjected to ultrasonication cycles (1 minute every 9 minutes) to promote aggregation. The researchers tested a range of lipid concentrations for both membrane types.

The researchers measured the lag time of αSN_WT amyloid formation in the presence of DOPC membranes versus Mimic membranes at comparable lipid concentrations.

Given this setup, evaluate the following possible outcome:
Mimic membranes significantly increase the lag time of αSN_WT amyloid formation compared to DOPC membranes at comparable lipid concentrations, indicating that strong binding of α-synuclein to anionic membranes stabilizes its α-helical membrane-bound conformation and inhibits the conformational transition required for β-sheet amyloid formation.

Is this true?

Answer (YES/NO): NO